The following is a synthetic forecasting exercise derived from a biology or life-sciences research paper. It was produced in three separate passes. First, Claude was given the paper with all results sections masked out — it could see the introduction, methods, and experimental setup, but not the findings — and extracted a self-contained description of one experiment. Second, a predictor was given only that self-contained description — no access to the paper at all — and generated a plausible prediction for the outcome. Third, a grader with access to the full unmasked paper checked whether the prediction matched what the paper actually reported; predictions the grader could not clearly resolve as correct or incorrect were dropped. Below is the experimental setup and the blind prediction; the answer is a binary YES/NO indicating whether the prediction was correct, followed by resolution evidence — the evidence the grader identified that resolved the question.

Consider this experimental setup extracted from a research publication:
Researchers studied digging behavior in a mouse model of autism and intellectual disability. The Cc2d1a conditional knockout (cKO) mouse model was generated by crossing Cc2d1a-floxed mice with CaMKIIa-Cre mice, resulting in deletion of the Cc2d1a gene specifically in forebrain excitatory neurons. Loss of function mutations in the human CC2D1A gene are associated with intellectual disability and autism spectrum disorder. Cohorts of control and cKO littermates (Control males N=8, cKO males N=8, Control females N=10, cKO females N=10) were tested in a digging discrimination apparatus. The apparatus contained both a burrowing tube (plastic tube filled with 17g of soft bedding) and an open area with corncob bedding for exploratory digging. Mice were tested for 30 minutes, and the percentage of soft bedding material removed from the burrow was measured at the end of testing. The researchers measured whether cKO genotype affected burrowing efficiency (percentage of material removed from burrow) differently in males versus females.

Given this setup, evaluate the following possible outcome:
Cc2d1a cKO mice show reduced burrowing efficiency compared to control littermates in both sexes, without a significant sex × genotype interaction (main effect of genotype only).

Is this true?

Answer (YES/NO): NO